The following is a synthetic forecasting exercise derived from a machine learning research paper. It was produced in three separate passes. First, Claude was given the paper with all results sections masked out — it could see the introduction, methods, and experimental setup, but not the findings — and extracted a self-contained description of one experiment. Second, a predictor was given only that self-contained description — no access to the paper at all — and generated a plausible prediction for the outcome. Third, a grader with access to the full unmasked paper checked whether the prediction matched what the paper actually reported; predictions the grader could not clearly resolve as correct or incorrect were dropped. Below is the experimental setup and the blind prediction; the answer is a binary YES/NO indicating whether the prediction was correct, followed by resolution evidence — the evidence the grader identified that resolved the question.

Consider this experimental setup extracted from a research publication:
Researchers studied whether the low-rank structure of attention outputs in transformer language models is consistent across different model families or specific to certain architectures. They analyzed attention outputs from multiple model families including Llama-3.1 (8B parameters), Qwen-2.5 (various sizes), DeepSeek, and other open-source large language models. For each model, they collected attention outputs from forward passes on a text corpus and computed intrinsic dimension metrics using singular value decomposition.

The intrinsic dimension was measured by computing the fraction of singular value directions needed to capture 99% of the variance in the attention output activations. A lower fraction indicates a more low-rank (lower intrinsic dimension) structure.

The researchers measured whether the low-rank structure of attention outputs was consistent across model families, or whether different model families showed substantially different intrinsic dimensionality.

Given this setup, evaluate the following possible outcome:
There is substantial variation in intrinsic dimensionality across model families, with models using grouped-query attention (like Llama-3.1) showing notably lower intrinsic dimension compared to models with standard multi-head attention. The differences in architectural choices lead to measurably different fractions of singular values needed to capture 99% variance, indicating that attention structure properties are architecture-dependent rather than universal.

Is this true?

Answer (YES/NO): NO